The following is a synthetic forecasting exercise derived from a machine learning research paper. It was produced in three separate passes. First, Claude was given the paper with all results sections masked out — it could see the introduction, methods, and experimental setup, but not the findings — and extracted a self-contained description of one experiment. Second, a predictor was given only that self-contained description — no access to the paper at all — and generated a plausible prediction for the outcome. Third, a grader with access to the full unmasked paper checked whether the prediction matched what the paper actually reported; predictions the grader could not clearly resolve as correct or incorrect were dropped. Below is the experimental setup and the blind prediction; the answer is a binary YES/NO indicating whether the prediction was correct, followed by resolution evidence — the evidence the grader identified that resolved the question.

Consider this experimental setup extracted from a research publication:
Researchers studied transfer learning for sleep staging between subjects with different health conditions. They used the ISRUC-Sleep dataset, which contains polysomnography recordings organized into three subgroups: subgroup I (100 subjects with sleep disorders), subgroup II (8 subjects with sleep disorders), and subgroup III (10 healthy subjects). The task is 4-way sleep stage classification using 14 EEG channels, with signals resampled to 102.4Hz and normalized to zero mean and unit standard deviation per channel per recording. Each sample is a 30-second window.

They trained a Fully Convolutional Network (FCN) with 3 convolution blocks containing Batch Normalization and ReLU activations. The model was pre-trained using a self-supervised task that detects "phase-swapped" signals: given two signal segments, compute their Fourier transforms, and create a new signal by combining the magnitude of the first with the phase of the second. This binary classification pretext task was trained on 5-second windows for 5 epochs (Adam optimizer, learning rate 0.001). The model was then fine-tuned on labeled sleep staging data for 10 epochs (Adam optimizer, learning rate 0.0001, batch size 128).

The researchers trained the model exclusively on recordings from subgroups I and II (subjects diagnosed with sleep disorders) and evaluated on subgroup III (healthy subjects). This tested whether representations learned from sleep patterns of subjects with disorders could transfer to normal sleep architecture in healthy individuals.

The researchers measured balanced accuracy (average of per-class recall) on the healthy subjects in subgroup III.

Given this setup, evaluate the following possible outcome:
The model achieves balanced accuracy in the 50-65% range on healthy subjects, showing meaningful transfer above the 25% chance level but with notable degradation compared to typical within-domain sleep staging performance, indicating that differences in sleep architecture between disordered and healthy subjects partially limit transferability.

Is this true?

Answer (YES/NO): NO